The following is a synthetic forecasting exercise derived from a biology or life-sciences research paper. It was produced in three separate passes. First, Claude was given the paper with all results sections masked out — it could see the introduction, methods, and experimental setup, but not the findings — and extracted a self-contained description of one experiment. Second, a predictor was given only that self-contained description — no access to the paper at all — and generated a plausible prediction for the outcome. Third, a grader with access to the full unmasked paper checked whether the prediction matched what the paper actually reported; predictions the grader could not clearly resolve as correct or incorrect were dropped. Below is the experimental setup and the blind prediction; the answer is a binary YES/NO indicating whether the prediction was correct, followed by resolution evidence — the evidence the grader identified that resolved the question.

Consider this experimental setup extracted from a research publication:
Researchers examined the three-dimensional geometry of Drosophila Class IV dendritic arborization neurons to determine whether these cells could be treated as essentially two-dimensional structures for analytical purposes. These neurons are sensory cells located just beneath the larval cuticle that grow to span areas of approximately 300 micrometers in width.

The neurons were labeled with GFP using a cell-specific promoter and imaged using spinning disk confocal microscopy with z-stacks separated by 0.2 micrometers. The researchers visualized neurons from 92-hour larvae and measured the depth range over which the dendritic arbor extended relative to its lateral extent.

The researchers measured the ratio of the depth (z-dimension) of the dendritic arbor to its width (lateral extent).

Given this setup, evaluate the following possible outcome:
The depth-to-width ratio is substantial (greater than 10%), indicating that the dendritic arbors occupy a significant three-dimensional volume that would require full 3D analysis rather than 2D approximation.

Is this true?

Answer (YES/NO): NO